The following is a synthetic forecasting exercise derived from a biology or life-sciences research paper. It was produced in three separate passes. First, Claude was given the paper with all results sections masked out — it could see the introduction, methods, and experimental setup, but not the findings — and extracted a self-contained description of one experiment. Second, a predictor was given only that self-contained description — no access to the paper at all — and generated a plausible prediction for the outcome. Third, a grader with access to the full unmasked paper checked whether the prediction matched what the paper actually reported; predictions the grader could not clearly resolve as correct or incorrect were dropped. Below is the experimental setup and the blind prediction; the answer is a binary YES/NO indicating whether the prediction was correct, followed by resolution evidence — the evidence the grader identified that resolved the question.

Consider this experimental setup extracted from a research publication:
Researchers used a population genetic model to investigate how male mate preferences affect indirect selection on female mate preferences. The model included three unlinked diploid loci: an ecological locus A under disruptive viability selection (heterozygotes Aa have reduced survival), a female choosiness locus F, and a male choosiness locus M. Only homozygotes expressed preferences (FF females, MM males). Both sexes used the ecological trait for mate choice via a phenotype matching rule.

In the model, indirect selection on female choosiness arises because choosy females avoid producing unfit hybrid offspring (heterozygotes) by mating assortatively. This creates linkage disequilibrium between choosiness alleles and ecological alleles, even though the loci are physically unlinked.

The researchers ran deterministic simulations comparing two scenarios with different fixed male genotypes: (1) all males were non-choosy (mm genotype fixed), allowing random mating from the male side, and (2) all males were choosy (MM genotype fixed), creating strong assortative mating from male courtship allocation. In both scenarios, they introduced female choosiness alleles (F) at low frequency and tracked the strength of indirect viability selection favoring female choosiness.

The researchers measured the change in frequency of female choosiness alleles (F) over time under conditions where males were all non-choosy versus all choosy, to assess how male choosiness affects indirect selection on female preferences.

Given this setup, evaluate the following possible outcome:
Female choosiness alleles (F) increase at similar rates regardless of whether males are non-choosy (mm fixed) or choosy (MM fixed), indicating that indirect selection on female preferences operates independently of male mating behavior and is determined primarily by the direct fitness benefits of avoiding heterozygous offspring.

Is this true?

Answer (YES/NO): NO